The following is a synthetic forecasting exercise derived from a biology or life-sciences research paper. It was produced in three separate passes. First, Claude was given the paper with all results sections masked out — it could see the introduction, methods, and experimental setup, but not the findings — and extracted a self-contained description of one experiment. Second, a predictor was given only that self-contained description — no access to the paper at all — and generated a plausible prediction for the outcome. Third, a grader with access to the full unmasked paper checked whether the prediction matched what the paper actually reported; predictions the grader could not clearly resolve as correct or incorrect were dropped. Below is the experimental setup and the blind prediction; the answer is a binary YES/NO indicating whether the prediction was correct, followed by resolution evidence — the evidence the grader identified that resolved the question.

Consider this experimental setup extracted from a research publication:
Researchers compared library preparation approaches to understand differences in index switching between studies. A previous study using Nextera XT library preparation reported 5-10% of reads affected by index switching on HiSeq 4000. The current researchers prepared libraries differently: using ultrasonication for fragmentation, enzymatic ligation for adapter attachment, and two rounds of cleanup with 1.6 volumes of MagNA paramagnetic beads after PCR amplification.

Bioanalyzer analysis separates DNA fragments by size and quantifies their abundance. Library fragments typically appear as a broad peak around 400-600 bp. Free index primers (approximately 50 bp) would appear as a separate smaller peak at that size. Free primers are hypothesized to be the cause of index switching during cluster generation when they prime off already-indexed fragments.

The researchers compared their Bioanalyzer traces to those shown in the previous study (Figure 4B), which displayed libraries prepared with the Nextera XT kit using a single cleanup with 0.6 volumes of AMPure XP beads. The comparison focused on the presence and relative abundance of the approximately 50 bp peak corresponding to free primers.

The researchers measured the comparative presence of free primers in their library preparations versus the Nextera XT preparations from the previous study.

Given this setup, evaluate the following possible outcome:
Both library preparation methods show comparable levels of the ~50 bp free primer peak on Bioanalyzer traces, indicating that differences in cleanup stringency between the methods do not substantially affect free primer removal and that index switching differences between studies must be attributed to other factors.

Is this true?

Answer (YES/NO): NO